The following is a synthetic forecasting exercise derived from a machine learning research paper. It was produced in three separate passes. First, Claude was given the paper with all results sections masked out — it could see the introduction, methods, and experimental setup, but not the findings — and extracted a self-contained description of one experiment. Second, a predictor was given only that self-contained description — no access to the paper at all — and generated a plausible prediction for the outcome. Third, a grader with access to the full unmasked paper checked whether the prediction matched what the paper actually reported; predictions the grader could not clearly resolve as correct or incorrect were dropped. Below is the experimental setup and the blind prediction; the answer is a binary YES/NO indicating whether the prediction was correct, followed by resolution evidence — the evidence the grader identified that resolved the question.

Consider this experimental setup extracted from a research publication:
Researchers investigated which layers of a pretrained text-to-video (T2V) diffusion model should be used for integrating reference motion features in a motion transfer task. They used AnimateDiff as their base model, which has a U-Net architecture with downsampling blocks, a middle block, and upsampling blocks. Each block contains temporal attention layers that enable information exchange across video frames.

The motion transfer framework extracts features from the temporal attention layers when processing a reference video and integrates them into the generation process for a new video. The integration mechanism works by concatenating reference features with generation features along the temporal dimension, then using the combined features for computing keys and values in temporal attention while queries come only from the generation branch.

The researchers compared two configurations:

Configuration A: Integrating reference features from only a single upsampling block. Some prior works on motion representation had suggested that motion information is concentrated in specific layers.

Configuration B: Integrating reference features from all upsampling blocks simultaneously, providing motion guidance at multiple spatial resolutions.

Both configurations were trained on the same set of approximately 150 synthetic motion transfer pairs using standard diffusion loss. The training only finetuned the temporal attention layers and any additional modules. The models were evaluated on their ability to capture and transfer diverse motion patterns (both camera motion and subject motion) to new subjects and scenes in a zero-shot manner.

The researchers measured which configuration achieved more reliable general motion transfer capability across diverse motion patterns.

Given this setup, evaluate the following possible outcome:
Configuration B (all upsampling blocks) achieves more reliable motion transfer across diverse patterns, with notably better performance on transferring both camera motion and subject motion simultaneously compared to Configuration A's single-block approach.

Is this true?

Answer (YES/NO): YES